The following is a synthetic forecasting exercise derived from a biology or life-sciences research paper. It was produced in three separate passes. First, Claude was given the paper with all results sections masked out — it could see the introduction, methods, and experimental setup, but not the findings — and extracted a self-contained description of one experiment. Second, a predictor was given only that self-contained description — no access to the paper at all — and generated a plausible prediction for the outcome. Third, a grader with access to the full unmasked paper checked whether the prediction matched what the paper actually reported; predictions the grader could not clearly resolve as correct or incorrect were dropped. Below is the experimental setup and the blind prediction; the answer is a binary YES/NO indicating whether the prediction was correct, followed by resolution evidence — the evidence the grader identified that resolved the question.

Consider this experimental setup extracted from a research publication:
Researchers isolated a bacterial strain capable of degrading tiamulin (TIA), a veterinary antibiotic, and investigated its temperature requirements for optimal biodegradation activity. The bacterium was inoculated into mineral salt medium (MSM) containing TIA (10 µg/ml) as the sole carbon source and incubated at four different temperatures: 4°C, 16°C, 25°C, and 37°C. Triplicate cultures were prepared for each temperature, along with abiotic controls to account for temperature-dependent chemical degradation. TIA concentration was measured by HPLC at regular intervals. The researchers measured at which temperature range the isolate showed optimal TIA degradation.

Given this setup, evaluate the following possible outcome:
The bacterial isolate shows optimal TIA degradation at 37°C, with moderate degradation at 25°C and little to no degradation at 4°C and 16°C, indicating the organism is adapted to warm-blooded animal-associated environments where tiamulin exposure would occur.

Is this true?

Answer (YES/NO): NO